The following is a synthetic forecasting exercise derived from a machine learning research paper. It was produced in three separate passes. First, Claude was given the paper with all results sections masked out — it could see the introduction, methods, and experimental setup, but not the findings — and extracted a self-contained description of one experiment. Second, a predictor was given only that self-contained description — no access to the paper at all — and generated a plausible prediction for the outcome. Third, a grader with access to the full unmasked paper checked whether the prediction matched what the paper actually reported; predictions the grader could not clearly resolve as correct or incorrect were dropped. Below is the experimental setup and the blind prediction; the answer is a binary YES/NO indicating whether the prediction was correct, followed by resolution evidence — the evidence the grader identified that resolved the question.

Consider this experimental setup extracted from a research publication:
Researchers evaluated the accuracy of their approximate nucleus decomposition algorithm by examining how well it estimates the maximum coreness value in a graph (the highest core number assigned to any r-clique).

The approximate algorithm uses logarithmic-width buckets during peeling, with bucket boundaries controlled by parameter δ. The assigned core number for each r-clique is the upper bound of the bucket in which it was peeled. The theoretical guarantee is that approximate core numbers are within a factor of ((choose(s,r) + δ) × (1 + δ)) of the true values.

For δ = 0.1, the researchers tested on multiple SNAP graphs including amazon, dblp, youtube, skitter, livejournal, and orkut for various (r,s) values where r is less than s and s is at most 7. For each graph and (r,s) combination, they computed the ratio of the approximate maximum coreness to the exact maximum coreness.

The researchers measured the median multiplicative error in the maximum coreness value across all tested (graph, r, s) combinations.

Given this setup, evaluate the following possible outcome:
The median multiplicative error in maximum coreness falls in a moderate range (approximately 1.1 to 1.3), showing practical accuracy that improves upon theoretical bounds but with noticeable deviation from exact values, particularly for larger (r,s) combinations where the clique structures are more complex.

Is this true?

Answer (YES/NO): NO